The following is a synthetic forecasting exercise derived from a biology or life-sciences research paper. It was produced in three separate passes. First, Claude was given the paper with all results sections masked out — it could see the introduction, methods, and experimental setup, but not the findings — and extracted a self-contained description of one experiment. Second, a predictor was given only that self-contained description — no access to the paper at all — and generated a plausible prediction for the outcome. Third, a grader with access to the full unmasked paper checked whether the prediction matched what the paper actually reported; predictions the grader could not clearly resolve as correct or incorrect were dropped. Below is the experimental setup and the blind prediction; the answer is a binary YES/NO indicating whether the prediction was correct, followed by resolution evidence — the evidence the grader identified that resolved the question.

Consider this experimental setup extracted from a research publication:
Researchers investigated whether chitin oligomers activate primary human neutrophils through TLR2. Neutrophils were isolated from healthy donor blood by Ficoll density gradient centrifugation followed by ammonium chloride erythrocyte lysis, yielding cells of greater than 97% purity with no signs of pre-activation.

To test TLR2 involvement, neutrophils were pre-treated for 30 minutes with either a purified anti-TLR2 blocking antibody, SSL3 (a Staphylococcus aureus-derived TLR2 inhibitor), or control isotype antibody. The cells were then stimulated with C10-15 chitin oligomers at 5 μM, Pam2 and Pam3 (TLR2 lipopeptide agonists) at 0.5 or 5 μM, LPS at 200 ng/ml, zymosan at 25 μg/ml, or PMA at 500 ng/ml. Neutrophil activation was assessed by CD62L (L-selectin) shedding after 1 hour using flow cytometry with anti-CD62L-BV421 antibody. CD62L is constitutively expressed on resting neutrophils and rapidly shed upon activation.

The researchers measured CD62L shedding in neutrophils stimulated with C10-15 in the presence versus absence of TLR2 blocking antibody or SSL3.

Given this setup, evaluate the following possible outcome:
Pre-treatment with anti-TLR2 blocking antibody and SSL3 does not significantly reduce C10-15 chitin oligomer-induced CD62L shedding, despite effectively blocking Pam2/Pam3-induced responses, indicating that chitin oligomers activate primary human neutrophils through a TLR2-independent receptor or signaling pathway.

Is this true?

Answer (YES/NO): NO